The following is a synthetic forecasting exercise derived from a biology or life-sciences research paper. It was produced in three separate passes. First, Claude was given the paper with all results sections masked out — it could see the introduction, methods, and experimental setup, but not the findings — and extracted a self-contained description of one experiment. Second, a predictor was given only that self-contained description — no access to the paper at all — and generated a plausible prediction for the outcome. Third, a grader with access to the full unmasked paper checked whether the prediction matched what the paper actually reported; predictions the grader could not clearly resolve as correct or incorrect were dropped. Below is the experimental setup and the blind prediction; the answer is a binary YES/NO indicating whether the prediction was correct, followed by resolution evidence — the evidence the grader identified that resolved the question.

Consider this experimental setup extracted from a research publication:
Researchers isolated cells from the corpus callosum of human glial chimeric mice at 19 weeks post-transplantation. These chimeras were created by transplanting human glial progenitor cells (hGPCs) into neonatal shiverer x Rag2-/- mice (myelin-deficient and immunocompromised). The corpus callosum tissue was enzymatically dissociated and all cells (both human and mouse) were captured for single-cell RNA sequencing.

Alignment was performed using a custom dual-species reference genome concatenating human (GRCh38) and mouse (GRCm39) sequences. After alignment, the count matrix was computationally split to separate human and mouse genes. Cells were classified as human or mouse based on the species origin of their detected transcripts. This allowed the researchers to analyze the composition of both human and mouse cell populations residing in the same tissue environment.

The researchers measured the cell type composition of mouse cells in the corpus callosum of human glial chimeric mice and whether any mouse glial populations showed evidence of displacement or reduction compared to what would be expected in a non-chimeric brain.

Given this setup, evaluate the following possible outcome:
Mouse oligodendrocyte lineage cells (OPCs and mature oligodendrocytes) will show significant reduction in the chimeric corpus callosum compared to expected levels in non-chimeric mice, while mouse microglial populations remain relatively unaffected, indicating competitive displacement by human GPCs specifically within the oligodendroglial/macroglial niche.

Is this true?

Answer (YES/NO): NO